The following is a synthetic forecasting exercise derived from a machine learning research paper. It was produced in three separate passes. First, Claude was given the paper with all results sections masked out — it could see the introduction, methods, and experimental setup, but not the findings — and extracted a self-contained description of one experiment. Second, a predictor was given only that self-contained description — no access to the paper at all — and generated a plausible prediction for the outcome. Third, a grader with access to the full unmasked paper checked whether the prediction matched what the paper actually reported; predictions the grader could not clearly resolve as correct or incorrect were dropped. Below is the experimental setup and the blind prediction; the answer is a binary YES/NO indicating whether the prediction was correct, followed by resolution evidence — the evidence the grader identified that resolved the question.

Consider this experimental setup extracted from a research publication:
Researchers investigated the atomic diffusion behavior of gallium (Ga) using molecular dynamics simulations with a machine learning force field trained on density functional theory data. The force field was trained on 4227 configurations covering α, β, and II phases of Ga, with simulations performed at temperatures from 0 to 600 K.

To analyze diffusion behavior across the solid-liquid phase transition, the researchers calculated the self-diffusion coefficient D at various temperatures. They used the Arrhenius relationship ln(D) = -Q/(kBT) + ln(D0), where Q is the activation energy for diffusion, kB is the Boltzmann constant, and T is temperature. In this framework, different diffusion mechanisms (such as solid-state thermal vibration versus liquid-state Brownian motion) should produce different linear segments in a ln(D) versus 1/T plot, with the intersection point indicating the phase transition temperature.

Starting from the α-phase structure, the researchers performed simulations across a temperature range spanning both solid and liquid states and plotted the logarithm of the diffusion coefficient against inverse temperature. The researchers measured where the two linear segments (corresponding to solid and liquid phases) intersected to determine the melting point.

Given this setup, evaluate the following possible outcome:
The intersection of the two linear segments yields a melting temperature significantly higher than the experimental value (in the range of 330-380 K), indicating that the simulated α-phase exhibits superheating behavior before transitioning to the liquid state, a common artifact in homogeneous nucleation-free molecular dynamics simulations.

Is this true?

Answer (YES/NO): NO